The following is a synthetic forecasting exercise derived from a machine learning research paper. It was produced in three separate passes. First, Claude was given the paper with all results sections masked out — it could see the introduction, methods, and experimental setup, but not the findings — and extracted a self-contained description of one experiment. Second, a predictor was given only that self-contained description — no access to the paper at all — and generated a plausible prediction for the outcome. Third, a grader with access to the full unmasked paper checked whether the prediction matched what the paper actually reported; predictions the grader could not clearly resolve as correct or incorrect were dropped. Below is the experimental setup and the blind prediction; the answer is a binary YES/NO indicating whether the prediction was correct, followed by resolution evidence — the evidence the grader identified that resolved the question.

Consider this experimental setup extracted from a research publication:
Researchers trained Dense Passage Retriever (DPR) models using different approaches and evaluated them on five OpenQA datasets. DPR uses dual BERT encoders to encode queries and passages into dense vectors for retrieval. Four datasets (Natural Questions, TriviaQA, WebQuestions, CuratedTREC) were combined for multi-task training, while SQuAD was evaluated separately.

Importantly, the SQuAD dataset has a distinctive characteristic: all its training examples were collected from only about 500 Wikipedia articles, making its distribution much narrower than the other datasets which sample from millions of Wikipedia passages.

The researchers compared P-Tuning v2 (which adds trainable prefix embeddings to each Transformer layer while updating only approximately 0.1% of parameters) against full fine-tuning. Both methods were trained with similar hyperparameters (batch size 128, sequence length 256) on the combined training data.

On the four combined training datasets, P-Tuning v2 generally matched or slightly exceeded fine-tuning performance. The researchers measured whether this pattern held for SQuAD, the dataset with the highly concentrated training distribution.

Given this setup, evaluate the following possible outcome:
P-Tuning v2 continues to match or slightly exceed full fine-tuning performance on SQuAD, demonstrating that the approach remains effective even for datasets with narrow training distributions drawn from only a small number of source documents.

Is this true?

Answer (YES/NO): NO